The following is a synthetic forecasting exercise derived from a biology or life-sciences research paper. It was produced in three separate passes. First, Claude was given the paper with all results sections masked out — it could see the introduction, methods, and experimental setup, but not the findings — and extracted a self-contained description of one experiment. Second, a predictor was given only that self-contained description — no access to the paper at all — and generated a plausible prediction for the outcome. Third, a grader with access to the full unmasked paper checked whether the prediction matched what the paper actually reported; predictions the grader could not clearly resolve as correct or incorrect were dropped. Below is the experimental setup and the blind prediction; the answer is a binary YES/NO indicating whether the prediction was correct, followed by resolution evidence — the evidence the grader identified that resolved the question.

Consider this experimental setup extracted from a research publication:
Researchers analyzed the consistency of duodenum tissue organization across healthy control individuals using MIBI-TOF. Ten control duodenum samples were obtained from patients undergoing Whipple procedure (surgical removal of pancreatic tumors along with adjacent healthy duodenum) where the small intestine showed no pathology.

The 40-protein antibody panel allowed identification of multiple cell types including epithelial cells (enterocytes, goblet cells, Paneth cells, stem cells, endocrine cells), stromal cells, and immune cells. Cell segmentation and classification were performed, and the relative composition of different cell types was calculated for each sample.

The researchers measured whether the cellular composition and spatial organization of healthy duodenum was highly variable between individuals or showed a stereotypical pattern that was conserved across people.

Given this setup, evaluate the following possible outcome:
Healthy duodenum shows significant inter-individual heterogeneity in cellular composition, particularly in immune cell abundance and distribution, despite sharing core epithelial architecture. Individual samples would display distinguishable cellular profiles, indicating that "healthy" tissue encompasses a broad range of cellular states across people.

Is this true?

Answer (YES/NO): NO